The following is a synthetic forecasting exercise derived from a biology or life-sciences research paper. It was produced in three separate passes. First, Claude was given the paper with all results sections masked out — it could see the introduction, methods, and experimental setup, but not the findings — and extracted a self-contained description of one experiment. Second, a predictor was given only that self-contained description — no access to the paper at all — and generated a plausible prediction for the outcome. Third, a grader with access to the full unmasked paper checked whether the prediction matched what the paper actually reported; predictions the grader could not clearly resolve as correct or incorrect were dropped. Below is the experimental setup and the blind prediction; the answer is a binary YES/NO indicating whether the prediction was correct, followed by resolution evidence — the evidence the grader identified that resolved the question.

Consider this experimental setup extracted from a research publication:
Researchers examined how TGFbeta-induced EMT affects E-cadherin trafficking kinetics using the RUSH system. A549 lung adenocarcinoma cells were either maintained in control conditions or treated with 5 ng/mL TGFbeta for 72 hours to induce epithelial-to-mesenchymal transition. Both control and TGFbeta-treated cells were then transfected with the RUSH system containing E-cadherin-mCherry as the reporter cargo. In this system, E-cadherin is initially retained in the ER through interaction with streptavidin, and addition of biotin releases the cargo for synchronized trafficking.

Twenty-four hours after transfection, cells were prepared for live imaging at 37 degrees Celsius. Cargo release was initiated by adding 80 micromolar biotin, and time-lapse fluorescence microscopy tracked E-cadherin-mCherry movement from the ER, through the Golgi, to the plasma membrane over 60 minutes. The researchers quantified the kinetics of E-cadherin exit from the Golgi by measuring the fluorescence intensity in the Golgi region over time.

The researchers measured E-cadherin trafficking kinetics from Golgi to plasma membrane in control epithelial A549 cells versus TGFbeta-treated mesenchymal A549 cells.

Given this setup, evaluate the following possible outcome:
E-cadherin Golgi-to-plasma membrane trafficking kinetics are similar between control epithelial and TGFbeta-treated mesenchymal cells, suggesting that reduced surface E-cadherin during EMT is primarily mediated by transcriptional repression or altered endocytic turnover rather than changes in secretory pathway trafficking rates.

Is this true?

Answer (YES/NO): NO